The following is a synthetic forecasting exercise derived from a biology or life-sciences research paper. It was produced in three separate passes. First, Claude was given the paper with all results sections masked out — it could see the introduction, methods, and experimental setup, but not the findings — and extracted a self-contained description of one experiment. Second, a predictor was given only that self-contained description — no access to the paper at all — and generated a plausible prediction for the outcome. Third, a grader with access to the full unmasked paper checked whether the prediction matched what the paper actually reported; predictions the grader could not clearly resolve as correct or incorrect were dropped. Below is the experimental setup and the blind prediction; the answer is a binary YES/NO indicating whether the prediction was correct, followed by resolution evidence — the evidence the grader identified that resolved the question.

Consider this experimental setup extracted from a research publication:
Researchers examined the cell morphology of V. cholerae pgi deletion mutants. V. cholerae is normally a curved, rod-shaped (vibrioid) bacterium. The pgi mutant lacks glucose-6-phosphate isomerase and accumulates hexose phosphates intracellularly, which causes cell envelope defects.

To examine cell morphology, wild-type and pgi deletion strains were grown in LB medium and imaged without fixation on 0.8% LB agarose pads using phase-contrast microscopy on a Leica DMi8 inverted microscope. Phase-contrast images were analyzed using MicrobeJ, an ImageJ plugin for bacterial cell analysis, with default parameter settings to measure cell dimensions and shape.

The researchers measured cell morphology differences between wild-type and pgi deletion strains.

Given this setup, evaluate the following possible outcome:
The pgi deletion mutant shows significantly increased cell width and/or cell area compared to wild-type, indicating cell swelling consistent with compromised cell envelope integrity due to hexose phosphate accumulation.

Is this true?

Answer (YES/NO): NO